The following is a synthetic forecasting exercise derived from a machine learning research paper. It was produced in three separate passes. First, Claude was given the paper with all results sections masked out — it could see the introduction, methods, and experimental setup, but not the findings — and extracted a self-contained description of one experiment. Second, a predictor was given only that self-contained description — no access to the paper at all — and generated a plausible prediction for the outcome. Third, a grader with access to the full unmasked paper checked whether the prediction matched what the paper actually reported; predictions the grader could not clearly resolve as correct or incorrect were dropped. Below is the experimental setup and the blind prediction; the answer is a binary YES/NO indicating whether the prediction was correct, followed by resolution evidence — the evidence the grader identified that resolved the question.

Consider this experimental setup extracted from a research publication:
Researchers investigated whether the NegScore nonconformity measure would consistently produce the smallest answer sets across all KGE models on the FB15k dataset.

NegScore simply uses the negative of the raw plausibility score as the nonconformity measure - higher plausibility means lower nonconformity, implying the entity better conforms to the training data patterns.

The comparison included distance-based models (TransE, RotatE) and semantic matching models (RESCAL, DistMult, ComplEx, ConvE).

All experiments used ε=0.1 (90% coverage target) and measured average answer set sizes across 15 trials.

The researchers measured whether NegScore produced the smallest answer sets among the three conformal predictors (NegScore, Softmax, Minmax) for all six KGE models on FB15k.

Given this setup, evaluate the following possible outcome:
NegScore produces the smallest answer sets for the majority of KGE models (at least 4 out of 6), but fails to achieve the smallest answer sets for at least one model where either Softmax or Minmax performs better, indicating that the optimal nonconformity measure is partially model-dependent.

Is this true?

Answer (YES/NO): NO